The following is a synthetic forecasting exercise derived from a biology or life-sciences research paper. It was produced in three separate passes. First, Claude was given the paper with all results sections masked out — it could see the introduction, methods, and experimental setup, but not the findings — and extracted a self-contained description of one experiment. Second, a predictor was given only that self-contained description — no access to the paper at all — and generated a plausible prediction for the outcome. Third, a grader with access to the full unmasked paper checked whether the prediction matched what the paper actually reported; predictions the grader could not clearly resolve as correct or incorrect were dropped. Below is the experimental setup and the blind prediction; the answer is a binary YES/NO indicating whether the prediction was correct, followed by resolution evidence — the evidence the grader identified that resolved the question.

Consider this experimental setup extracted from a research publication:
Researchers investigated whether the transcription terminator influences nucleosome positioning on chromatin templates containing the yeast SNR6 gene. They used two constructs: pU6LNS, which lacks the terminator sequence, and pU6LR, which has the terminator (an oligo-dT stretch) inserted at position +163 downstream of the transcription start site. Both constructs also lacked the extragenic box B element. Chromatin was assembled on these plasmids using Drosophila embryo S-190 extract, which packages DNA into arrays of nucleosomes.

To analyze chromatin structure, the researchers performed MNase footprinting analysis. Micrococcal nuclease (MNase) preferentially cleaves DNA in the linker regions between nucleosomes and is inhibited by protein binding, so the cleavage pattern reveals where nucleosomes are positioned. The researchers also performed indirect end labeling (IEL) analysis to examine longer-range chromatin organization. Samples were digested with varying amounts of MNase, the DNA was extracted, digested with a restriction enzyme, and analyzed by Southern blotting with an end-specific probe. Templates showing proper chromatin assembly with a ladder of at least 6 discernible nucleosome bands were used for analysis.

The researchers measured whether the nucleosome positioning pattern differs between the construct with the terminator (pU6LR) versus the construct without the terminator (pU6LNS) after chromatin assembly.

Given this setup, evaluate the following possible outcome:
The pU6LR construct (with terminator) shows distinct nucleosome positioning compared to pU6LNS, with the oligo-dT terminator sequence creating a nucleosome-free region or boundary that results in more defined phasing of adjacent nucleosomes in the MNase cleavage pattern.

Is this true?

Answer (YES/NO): NO